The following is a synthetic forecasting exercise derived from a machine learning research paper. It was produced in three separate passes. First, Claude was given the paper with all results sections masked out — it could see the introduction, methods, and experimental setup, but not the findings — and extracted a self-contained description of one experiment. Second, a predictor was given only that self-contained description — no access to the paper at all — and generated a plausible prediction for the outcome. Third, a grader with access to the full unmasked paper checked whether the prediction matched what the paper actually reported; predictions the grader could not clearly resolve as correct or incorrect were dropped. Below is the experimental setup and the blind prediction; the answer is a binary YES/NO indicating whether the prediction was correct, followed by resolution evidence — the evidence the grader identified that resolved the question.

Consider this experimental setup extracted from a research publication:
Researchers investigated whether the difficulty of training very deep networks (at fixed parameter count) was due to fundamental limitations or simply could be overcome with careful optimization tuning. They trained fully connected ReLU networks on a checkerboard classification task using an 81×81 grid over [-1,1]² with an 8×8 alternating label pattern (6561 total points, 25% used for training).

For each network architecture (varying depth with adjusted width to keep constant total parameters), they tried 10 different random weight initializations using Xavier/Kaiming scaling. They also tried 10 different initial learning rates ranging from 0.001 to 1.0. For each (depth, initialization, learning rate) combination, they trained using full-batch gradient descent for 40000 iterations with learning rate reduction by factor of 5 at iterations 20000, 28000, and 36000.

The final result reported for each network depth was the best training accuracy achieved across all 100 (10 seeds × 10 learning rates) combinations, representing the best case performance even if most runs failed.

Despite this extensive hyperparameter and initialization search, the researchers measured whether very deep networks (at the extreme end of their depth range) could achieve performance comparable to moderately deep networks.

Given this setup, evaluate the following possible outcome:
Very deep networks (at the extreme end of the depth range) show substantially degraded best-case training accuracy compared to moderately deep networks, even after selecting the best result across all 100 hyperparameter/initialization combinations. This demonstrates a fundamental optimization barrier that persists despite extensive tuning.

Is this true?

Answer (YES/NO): YES